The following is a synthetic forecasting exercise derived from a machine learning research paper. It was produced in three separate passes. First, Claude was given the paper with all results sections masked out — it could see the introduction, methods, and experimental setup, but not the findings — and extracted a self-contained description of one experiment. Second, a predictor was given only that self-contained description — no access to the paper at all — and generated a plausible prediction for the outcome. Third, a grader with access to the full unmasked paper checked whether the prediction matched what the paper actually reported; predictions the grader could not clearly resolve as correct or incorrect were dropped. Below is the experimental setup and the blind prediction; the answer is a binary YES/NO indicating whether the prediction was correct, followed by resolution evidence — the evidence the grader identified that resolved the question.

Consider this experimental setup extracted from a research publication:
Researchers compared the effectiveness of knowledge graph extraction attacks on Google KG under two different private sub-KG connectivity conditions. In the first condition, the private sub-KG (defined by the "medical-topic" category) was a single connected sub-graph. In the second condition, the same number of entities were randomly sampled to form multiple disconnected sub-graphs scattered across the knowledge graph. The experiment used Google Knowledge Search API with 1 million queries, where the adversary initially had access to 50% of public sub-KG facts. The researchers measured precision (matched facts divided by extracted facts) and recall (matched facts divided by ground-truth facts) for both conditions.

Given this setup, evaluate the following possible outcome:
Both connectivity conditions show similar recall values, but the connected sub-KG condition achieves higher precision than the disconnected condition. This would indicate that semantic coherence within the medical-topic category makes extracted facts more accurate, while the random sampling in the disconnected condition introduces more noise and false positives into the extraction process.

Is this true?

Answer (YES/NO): NO